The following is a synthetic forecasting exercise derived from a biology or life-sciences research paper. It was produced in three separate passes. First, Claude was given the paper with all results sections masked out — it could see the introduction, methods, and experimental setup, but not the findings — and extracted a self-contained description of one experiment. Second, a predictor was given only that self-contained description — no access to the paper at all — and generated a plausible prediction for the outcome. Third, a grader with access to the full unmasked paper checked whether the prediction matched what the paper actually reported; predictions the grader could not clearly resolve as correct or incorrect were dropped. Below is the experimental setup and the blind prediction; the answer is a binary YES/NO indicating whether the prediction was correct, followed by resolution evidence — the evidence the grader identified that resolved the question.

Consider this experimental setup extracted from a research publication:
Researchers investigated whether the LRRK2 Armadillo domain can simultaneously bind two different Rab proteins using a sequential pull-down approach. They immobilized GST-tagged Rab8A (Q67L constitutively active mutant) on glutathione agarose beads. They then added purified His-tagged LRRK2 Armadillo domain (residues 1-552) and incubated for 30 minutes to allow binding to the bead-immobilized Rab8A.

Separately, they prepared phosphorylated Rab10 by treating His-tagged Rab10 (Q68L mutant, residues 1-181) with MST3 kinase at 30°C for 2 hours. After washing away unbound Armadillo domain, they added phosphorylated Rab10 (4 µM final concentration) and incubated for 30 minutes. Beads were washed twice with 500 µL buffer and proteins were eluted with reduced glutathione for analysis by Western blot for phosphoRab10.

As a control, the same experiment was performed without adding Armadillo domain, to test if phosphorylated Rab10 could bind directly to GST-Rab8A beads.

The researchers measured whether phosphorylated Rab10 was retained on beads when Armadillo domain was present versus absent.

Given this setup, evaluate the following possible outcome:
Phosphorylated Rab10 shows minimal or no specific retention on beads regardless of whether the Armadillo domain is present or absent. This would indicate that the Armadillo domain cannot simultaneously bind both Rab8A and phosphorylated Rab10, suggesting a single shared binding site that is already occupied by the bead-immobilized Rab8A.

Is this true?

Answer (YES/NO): NO